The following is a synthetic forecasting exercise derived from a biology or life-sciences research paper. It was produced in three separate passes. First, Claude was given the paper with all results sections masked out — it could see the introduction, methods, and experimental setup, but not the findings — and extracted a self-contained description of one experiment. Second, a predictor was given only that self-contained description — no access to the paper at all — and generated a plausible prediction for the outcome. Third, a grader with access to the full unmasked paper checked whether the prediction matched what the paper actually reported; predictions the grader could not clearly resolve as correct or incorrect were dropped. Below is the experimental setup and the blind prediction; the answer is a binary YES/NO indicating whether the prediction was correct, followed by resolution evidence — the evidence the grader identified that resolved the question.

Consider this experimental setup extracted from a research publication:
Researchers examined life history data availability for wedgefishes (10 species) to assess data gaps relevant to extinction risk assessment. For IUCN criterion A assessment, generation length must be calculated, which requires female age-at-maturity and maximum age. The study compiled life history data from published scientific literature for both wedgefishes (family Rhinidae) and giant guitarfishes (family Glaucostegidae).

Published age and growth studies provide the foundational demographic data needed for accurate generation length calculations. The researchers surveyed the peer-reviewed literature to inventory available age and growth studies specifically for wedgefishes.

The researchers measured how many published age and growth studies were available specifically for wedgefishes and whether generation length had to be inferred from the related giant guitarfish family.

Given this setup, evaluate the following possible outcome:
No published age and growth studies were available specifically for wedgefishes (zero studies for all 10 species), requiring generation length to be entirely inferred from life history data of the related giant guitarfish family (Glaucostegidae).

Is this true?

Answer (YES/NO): NO